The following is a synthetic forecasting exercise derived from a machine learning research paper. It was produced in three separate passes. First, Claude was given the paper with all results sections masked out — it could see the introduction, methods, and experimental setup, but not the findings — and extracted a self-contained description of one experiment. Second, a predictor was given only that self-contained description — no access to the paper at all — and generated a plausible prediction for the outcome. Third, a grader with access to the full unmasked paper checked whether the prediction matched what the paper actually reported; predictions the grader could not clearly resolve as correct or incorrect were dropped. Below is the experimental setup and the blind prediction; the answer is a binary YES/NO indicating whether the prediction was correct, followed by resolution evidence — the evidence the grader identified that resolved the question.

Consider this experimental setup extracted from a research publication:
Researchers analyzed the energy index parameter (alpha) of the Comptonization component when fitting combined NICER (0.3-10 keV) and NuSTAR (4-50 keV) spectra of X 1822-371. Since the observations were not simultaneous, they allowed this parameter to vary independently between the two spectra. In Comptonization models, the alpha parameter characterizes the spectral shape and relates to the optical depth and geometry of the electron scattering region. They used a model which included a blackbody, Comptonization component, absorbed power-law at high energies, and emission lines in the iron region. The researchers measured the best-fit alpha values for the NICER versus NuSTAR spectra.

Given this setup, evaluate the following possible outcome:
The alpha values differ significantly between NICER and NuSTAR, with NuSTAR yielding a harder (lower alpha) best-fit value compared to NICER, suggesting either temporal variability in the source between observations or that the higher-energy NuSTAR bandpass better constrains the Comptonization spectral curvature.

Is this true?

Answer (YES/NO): NO